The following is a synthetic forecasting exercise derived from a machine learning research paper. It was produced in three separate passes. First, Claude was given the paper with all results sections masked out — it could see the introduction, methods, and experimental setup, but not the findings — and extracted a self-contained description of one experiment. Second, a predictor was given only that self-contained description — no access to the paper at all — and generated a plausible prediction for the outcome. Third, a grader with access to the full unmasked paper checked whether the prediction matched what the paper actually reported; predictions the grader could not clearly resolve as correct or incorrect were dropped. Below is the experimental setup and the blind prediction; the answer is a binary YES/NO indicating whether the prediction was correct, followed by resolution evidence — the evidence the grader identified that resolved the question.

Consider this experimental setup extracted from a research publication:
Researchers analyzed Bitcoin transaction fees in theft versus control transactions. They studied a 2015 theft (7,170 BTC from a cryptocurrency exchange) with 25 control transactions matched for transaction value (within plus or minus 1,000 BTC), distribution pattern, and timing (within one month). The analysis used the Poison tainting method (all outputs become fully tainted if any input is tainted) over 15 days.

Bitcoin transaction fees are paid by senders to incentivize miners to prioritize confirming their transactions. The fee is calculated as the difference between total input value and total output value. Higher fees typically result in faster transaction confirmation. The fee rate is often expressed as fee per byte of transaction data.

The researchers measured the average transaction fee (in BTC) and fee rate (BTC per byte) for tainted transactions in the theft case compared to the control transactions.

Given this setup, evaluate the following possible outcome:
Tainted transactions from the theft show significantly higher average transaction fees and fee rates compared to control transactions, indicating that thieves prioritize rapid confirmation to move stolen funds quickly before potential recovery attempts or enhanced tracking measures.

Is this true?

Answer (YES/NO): NO